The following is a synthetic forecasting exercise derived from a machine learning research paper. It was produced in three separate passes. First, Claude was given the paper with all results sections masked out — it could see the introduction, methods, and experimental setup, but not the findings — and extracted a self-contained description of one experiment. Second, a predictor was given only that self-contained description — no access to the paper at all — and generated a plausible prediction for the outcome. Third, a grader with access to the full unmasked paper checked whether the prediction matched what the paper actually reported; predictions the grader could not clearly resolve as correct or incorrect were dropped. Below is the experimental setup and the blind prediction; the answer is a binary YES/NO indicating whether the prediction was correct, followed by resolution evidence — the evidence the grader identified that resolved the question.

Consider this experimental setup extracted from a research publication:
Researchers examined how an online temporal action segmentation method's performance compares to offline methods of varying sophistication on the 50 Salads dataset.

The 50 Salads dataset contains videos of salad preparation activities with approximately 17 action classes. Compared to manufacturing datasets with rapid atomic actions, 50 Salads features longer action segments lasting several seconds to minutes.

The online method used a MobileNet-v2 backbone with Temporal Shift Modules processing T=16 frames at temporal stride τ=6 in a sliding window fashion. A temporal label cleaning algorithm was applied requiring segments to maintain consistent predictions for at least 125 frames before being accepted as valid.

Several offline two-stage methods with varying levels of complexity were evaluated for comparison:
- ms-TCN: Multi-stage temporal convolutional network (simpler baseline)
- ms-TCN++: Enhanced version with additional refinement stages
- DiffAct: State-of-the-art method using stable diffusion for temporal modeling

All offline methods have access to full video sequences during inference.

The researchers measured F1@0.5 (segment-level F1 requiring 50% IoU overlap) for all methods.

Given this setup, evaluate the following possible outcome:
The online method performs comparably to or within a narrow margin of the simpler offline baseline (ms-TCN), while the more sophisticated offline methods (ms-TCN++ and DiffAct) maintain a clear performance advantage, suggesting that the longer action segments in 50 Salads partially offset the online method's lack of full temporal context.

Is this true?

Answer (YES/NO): NO